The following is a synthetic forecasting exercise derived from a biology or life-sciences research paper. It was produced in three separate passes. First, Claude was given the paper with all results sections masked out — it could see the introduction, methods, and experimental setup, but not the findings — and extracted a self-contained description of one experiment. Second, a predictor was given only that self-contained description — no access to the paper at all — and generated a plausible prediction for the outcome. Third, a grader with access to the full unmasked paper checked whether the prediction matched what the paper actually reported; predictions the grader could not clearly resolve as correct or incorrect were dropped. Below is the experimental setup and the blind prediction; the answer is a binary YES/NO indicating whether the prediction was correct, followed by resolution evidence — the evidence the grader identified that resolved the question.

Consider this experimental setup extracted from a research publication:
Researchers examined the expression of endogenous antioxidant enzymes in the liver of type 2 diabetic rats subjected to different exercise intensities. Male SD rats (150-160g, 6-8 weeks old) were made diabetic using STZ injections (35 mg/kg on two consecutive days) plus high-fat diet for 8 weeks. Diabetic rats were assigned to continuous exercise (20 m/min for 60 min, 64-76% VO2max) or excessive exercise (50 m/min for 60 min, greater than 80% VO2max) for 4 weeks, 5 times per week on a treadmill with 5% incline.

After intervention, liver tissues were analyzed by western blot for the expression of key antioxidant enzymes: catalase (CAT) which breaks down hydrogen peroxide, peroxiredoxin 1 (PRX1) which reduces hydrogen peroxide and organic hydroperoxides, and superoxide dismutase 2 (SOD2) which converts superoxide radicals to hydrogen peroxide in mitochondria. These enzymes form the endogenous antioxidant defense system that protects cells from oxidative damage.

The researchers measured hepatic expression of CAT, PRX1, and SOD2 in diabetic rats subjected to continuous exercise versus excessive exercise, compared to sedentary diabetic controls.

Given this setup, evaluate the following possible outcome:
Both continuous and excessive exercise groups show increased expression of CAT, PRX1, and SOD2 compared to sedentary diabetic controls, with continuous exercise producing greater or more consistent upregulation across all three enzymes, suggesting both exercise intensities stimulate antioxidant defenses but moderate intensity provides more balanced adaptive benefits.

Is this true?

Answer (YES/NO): NO